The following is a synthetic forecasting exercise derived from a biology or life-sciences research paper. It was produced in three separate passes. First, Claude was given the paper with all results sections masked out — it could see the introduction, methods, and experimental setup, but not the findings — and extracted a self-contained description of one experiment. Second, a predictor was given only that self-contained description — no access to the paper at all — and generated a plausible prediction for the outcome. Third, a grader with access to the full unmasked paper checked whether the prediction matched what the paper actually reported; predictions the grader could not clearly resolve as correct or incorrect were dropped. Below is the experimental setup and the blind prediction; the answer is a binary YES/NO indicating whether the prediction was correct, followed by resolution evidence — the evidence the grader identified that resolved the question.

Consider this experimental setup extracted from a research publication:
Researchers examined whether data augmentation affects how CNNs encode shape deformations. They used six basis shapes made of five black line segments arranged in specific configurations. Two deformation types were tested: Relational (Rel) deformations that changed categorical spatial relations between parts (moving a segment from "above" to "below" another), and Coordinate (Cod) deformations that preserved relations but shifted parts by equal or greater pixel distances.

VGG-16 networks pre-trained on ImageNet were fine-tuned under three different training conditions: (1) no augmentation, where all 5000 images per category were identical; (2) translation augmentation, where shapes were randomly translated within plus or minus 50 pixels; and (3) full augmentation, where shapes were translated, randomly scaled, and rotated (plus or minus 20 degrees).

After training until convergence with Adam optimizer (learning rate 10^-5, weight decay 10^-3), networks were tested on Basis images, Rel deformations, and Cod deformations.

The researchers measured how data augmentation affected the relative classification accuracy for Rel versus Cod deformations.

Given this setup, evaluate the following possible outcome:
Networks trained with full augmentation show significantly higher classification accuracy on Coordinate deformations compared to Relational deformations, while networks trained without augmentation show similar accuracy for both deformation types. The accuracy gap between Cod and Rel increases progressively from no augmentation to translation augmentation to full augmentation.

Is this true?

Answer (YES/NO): NO